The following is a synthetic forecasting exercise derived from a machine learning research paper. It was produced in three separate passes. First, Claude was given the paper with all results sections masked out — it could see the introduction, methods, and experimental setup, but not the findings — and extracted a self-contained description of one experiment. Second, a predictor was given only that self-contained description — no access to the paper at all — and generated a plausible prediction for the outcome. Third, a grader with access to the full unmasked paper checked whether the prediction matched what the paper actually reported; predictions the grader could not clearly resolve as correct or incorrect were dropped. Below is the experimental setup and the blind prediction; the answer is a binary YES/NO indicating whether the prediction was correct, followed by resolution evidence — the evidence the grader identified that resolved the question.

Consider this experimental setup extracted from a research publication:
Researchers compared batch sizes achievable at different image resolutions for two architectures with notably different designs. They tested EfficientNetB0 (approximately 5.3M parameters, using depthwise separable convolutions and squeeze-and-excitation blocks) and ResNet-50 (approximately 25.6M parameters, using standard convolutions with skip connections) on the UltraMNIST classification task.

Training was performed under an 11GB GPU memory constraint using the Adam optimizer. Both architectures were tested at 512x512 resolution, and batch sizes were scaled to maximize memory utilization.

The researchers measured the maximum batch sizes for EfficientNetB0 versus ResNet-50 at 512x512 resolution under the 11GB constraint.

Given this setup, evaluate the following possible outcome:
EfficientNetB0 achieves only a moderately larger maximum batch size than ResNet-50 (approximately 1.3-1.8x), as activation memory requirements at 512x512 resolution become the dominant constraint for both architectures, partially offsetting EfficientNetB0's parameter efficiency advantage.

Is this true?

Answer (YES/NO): NO